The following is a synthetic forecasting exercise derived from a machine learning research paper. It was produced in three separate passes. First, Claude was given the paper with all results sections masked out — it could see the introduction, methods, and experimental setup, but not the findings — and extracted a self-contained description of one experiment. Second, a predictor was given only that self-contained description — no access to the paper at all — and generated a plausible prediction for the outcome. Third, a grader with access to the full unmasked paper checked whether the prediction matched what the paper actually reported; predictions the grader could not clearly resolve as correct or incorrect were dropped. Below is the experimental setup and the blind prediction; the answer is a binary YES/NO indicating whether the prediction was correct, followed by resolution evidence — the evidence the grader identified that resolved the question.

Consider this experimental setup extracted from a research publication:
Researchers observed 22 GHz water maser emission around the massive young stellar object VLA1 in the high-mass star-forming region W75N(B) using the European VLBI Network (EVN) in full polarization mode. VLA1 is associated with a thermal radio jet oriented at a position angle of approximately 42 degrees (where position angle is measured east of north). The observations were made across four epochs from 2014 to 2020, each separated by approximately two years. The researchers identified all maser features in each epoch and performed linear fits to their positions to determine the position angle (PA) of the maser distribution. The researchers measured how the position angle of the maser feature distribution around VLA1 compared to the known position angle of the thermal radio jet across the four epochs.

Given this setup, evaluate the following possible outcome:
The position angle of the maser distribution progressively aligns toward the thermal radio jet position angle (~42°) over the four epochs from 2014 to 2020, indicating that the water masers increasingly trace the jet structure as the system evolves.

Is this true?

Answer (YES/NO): NO